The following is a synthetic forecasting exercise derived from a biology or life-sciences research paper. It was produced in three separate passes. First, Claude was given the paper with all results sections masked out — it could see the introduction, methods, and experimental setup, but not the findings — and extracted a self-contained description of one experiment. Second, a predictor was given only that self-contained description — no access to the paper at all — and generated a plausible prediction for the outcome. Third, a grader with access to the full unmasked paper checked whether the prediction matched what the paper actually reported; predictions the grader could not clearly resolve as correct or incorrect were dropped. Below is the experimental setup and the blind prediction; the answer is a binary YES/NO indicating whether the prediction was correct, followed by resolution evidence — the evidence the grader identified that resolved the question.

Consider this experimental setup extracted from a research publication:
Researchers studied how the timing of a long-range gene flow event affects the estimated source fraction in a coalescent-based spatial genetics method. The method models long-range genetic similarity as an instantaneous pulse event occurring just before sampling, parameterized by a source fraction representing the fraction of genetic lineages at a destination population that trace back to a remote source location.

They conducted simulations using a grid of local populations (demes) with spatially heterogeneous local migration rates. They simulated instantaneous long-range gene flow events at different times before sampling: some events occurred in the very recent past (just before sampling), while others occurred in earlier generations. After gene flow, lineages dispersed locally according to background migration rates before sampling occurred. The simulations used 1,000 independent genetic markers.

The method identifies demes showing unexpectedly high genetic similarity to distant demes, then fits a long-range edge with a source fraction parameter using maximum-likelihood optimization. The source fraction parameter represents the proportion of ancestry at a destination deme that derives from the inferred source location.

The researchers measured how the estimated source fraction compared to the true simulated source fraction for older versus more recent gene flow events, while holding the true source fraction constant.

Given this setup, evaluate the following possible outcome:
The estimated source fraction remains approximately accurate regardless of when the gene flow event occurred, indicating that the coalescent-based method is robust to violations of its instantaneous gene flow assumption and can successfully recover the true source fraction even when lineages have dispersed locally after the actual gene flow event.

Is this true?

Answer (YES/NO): NO